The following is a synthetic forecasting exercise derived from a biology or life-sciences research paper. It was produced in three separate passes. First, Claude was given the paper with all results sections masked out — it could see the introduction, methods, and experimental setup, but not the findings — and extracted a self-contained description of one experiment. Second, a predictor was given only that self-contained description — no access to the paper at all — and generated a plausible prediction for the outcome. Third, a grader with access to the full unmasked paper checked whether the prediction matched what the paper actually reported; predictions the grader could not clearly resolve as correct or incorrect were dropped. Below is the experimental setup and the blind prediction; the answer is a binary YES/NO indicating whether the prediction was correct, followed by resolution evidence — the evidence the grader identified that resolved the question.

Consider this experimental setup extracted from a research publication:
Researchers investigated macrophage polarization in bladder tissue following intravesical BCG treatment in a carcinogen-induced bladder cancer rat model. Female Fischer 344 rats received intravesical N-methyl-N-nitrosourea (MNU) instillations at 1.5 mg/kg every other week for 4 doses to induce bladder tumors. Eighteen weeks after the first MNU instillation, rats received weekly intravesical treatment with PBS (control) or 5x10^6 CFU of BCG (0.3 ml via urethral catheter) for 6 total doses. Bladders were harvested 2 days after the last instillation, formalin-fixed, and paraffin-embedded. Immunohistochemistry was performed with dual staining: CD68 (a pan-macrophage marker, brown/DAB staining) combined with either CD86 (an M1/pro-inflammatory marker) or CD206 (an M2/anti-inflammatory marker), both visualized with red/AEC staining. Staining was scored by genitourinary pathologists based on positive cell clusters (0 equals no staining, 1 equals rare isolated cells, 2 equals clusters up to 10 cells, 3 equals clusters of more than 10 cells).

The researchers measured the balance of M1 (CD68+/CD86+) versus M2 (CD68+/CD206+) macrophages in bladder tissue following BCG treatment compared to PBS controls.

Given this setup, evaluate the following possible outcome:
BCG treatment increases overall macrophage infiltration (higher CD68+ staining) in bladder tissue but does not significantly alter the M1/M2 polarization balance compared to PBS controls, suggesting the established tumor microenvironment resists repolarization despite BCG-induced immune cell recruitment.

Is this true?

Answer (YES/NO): NO